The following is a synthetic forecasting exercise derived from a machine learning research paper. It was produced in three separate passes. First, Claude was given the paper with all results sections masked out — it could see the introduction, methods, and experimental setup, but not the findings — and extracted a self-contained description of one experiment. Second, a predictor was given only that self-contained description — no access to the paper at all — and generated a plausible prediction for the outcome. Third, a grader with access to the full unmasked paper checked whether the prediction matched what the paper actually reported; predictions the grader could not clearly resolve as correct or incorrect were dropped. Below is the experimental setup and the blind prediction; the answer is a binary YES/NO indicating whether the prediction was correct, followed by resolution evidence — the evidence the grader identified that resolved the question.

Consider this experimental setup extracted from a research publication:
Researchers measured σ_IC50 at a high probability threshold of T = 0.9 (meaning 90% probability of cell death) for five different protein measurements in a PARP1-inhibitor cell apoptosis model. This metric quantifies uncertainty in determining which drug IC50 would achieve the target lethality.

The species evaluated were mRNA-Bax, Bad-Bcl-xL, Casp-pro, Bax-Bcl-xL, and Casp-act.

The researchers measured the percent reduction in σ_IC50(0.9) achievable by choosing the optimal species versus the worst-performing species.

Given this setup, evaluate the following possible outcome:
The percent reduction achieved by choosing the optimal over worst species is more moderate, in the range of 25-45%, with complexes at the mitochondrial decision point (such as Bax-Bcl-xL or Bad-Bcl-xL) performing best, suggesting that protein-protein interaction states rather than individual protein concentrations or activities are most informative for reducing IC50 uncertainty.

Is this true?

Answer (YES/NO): NO